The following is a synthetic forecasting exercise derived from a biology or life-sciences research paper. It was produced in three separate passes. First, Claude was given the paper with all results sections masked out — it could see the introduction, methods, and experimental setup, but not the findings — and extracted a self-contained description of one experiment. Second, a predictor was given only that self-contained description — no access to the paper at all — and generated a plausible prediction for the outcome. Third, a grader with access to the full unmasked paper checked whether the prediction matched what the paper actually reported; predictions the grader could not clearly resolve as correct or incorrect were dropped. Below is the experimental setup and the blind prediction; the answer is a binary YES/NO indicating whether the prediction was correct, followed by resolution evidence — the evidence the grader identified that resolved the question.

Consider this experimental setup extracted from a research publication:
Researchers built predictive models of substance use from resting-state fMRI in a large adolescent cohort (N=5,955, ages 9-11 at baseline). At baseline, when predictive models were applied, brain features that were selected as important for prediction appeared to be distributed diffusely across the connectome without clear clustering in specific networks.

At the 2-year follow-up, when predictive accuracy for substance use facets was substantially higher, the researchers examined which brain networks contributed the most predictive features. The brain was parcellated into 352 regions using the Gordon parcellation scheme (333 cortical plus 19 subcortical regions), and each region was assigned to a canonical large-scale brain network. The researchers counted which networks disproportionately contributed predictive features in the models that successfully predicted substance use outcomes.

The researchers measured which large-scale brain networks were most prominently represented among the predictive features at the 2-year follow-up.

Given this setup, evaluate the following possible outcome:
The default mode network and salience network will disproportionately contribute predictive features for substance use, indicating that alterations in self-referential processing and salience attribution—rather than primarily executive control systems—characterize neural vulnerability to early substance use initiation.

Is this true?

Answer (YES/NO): NO